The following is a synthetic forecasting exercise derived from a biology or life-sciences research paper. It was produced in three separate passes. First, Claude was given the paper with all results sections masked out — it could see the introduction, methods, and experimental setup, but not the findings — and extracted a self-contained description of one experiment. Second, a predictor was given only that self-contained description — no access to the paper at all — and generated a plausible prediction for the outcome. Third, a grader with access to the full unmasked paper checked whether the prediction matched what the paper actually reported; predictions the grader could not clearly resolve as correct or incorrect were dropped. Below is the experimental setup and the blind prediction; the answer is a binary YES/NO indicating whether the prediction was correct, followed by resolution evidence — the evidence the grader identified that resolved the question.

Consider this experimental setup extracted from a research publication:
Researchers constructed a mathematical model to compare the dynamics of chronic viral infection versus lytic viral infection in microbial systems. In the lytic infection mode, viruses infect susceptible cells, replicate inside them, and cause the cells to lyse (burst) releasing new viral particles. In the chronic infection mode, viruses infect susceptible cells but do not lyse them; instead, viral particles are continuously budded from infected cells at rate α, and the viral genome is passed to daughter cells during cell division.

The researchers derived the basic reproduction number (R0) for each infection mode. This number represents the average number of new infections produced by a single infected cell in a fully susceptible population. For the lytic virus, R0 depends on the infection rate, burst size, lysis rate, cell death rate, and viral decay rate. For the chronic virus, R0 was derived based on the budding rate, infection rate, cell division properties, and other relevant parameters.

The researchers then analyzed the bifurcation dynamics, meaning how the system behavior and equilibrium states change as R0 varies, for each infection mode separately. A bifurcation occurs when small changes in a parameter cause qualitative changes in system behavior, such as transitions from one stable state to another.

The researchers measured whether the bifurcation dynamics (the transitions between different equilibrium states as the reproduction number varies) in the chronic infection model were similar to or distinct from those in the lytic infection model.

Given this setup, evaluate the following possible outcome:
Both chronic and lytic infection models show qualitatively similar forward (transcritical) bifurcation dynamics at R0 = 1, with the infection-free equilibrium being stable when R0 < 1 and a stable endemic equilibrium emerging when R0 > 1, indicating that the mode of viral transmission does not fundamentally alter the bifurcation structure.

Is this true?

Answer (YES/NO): NO